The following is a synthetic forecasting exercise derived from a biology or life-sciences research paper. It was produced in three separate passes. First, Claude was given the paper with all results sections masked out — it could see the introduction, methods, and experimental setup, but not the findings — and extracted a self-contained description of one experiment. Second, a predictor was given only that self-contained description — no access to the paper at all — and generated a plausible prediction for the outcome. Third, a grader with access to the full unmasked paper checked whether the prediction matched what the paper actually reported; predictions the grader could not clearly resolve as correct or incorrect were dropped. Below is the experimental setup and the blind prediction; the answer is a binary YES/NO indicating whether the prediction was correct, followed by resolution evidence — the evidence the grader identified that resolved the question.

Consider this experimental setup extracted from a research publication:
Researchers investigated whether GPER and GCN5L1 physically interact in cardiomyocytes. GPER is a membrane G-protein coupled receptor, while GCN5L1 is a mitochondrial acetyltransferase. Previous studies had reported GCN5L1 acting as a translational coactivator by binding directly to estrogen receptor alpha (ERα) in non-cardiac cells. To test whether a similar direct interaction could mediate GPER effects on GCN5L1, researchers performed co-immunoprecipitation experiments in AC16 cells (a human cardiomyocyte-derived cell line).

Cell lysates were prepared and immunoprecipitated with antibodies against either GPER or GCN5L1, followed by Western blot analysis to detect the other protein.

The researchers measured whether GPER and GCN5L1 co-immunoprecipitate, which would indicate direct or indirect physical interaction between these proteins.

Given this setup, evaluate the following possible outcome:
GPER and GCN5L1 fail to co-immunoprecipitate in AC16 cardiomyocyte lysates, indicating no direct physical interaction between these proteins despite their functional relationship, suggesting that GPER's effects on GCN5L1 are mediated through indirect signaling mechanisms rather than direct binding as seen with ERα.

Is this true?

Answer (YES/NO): YES